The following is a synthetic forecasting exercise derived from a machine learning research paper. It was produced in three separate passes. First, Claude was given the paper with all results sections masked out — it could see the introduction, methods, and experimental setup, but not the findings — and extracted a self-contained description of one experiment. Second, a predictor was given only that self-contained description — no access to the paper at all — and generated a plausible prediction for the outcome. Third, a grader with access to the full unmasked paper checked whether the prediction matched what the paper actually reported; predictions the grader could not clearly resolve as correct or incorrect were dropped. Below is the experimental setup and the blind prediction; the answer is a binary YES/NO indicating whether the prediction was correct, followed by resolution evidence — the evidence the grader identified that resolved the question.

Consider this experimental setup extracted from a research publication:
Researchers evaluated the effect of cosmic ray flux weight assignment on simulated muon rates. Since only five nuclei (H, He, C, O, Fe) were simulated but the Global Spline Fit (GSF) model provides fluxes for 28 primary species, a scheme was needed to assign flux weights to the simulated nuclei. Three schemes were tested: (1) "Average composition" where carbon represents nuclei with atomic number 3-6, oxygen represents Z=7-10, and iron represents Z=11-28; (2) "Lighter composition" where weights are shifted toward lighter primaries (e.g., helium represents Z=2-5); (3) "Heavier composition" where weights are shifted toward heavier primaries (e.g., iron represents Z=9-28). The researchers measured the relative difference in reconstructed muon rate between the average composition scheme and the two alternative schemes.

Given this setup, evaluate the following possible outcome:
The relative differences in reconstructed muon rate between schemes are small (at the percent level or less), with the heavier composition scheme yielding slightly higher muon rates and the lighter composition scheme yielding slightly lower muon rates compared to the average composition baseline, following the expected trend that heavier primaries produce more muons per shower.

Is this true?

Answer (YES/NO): NO